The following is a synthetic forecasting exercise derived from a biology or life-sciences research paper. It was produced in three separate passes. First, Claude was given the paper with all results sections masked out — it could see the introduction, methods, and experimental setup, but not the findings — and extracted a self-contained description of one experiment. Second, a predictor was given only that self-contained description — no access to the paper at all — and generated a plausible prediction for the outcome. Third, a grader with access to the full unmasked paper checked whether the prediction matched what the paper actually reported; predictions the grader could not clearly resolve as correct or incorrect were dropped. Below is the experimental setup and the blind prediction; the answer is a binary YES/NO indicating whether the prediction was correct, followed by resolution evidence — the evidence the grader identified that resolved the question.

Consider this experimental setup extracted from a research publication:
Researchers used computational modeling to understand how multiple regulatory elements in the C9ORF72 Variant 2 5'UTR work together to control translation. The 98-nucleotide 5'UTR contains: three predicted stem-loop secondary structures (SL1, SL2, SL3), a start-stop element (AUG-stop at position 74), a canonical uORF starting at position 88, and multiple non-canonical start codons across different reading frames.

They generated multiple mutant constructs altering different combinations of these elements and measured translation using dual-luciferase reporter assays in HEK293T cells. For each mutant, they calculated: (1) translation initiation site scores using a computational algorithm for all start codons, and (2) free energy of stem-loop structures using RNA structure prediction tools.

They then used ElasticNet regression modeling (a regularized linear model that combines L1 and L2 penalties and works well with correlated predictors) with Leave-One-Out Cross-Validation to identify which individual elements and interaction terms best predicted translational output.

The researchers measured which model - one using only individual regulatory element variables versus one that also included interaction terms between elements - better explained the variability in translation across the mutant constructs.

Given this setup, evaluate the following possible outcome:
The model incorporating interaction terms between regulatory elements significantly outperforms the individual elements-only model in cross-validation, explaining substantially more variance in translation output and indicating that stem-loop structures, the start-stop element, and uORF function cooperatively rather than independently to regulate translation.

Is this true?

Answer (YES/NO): YES